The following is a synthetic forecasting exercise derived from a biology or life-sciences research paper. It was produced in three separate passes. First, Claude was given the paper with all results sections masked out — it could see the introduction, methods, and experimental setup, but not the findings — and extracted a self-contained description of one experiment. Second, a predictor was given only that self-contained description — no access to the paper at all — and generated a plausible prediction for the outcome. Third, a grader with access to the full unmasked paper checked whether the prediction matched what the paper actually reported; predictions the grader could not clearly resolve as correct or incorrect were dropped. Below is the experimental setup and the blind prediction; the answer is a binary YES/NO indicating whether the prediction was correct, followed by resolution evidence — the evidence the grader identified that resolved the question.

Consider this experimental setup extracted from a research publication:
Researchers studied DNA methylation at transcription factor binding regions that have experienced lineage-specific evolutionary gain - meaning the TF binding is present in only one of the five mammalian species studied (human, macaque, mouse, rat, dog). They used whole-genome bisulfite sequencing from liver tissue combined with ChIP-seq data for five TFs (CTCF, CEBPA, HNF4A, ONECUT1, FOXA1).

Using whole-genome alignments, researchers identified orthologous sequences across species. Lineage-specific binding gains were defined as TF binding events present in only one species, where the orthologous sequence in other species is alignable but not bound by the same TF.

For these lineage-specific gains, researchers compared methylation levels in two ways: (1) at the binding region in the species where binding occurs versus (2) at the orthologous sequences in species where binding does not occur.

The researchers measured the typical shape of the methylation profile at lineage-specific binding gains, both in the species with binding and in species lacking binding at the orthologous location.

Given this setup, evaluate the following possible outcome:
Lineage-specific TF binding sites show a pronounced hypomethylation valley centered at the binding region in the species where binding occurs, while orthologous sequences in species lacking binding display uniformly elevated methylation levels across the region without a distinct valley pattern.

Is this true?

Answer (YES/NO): NO